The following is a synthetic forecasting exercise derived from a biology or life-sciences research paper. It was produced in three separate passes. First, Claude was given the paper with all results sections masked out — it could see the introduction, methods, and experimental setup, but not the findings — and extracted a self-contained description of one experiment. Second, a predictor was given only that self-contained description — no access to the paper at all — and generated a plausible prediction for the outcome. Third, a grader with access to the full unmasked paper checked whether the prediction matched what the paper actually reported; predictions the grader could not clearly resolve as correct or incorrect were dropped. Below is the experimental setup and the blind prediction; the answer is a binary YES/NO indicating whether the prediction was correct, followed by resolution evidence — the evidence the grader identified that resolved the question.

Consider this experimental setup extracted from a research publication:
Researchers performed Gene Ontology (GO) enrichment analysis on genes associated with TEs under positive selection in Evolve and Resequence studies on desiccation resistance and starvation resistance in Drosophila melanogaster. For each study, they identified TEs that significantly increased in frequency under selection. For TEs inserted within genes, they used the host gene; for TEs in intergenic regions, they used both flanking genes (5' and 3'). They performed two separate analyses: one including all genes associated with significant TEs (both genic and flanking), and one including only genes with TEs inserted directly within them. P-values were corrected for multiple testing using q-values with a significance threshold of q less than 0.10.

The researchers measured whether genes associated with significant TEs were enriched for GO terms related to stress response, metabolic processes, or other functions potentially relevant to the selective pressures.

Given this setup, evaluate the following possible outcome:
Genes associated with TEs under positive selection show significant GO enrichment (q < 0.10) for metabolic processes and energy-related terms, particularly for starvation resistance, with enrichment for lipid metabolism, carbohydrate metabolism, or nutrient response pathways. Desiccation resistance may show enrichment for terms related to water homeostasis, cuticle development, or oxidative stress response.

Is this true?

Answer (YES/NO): NO